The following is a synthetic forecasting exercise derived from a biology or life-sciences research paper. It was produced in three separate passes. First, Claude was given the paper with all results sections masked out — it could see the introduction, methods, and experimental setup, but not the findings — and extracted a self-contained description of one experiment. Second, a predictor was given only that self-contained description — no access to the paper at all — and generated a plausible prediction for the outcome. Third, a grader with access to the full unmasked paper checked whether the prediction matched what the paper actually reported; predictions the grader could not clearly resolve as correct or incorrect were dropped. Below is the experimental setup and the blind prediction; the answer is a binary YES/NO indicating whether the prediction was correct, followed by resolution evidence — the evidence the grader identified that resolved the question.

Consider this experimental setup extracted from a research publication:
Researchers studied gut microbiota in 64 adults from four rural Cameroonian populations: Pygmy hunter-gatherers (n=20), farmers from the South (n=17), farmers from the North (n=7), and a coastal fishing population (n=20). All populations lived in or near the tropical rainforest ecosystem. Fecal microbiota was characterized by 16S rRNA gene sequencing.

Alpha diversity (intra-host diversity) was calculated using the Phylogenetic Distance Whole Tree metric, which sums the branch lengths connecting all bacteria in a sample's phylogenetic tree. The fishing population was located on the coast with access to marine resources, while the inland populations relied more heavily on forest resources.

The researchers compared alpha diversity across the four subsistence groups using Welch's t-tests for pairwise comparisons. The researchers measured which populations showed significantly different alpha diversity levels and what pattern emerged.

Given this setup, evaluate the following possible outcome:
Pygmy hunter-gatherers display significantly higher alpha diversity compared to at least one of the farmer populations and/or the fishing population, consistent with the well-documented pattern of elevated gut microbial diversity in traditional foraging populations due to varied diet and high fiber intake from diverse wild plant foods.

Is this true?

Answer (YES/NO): NO